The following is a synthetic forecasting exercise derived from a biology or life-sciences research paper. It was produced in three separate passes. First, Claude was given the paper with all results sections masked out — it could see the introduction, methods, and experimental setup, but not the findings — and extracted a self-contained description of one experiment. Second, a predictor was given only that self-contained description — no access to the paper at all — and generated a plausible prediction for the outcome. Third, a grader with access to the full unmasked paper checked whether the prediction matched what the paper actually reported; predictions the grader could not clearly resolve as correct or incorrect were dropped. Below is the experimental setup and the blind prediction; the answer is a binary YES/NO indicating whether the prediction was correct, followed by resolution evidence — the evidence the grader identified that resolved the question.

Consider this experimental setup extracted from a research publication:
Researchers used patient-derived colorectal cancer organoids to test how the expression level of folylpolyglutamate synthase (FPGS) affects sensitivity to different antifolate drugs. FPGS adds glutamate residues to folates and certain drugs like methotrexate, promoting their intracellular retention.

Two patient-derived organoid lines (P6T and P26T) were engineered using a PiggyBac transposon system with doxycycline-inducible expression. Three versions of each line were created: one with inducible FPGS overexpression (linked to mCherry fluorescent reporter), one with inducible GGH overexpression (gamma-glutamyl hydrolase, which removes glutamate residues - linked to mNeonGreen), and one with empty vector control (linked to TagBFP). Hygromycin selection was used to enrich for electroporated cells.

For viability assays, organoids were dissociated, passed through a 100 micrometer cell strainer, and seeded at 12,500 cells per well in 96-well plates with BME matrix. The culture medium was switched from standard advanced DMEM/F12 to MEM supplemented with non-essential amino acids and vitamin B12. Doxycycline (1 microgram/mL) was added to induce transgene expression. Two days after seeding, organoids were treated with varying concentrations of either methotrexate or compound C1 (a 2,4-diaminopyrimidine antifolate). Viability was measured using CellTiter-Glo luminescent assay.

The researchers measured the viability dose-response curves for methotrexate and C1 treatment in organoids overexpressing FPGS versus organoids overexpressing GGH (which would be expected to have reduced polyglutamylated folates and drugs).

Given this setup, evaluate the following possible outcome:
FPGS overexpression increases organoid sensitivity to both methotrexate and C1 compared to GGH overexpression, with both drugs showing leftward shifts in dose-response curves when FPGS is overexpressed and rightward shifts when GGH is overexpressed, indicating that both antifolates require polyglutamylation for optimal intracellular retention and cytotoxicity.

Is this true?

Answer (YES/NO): NO